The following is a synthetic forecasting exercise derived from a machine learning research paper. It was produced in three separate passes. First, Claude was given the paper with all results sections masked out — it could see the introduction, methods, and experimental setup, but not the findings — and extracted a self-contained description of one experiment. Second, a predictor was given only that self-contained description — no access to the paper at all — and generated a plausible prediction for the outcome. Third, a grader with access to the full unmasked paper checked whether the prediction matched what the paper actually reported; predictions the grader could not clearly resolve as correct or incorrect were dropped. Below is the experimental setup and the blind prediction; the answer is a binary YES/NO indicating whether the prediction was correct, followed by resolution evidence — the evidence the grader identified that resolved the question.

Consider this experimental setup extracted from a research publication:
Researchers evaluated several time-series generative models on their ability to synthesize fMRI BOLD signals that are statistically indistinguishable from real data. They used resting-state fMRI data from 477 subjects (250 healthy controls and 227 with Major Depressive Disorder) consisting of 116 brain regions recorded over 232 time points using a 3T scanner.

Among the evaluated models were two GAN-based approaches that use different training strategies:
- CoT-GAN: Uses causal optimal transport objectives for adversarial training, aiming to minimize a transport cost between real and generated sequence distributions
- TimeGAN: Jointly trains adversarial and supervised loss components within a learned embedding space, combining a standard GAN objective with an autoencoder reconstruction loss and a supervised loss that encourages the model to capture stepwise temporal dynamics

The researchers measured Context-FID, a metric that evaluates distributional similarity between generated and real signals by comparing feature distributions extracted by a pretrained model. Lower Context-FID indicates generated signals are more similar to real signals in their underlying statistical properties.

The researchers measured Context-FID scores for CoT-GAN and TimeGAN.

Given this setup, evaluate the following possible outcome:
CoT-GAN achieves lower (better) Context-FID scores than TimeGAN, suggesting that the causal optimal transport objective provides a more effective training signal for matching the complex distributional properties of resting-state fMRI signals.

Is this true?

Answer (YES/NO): NO